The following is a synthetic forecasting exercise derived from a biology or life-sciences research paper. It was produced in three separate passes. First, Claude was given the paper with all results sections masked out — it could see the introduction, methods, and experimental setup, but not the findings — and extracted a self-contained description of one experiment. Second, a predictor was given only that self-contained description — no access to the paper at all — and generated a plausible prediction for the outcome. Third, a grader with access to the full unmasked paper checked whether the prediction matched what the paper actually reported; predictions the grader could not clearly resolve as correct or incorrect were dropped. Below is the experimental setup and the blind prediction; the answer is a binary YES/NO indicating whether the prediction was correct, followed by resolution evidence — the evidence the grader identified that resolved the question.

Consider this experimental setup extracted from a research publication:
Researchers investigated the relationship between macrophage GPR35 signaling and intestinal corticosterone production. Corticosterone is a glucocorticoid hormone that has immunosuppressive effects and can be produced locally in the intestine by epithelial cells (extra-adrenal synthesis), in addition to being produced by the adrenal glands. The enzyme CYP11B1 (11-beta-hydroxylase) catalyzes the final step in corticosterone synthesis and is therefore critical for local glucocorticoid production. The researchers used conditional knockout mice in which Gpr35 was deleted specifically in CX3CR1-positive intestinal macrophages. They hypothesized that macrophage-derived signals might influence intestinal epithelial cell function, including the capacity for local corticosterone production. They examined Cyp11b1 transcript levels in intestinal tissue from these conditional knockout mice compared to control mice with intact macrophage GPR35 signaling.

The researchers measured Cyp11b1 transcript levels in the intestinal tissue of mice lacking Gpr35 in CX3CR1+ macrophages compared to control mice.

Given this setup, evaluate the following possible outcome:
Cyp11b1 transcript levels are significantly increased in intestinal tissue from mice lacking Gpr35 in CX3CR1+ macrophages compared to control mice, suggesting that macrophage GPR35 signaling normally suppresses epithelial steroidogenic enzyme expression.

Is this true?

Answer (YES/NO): NO